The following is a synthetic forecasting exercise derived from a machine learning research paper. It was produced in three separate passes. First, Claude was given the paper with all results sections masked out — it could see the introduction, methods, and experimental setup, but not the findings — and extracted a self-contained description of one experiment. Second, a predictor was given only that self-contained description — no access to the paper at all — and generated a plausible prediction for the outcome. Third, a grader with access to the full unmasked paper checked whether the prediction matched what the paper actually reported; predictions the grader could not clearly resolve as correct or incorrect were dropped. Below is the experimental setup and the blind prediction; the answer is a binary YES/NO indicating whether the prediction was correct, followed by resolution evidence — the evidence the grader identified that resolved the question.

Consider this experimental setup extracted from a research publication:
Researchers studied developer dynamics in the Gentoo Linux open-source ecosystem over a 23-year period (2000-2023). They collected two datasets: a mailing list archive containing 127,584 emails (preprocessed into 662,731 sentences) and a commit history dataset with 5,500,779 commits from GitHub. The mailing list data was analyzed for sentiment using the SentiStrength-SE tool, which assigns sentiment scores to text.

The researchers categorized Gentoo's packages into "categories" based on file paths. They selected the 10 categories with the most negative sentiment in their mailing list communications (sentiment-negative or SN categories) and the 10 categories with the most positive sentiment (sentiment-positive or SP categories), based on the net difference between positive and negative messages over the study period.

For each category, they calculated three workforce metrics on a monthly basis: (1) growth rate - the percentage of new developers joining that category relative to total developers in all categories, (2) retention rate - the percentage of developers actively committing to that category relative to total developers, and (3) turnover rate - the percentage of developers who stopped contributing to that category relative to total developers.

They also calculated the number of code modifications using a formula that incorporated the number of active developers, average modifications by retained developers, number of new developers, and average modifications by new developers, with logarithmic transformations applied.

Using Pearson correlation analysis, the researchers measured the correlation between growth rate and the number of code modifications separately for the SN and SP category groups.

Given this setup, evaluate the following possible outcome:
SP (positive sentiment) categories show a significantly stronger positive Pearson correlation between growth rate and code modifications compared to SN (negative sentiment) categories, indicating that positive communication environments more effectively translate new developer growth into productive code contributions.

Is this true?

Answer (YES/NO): NO